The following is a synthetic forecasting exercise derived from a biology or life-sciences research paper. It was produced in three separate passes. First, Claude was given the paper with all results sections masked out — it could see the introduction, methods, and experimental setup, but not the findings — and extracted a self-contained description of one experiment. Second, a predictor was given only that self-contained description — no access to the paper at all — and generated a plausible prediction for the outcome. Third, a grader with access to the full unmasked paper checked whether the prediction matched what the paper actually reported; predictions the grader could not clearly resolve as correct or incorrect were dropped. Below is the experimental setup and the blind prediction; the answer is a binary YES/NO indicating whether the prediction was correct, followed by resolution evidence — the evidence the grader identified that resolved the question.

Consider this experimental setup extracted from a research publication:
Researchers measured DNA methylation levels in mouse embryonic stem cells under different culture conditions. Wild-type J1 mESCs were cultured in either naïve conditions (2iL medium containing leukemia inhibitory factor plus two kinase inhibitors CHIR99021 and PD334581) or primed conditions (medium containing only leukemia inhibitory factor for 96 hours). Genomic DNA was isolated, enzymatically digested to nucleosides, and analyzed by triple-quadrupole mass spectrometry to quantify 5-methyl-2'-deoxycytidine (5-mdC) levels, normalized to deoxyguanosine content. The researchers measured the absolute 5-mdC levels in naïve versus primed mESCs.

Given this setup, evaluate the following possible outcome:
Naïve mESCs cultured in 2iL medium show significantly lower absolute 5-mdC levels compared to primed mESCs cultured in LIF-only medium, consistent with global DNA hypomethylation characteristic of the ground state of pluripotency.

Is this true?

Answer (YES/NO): YES